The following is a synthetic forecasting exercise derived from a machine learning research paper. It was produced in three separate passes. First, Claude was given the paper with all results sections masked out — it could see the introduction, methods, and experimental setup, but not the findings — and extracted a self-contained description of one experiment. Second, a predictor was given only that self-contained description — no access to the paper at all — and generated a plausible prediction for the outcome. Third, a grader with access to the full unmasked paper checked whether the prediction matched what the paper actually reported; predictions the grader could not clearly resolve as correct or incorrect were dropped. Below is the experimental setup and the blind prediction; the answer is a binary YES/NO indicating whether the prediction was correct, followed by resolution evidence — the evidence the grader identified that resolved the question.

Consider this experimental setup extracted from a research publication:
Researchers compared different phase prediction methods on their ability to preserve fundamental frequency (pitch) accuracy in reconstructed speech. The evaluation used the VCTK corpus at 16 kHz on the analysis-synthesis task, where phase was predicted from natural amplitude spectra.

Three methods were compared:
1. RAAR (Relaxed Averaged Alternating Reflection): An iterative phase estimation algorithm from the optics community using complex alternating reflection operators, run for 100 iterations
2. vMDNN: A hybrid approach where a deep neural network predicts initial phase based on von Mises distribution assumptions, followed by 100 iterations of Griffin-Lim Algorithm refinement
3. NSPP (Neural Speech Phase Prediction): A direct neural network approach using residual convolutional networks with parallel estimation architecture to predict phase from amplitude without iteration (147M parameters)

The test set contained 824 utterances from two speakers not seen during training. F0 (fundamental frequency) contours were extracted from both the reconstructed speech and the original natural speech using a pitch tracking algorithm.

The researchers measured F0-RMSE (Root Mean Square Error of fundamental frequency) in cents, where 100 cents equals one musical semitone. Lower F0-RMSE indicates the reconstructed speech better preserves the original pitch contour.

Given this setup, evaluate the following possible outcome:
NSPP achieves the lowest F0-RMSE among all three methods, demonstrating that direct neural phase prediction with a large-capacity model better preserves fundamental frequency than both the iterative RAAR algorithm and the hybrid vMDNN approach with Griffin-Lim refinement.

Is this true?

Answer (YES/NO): NO